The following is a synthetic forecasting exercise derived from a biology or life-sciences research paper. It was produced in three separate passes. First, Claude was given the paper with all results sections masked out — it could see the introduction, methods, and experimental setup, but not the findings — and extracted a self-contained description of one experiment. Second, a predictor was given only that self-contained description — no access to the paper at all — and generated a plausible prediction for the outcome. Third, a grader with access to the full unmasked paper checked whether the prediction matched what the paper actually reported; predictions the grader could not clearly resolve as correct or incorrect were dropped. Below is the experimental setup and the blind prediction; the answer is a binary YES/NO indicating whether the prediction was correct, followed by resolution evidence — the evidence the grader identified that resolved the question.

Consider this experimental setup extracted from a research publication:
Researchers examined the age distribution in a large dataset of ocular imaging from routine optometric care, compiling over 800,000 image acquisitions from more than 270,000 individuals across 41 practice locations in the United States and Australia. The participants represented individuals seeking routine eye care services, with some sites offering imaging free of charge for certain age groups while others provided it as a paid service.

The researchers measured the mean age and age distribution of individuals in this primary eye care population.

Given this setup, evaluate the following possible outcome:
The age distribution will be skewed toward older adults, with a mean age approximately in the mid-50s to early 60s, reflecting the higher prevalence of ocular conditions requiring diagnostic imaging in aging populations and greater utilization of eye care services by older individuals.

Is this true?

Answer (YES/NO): NO